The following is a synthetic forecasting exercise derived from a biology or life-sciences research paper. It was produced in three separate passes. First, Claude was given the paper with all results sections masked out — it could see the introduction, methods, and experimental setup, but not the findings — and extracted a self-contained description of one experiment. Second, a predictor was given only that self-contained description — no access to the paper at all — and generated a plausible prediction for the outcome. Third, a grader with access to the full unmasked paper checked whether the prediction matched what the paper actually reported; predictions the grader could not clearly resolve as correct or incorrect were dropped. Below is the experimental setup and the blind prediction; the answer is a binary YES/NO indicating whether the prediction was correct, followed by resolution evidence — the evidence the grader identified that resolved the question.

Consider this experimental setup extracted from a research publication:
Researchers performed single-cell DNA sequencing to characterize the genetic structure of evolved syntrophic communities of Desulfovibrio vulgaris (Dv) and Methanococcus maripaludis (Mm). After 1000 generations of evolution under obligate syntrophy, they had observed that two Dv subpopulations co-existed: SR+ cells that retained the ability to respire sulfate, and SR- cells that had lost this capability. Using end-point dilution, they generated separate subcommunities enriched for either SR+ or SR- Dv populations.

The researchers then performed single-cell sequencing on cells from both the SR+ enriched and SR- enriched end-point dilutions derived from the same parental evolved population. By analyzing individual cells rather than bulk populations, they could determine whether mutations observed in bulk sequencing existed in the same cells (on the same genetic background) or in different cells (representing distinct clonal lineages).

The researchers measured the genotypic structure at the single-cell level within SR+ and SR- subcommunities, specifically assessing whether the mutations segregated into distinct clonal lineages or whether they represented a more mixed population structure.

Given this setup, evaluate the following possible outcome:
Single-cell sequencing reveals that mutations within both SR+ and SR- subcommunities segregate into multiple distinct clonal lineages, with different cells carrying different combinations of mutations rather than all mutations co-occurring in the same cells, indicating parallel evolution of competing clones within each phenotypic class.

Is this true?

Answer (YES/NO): NO